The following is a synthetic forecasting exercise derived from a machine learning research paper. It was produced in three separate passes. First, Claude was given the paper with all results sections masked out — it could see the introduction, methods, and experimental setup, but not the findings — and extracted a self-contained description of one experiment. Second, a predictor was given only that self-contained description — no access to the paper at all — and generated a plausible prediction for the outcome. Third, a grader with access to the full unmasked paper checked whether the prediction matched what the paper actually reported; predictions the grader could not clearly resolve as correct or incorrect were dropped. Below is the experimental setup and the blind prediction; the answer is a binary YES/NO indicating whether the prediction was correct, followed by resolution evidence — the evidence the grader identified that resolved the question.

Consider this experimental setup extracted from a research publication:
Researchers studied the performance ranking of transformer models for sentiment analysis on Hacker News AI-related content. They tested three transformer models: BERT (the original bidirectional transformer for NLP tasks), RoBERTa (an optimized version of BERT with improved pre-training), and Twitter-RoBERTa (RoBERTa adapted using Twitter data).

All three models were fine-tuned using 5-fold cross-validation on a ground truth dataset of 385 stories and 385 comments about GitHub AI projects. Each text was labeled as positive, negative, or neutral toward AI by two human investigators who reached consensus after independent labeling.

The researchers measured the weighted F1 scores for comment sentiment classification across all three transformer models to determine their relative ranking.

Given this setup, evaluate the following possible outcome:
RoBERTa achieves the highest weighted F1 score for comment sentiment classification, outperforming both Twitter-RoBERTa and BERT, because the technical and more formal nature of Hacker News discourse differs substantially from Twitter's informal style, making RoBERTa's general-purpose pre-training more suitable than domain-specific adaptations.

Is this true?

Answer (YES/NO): NO